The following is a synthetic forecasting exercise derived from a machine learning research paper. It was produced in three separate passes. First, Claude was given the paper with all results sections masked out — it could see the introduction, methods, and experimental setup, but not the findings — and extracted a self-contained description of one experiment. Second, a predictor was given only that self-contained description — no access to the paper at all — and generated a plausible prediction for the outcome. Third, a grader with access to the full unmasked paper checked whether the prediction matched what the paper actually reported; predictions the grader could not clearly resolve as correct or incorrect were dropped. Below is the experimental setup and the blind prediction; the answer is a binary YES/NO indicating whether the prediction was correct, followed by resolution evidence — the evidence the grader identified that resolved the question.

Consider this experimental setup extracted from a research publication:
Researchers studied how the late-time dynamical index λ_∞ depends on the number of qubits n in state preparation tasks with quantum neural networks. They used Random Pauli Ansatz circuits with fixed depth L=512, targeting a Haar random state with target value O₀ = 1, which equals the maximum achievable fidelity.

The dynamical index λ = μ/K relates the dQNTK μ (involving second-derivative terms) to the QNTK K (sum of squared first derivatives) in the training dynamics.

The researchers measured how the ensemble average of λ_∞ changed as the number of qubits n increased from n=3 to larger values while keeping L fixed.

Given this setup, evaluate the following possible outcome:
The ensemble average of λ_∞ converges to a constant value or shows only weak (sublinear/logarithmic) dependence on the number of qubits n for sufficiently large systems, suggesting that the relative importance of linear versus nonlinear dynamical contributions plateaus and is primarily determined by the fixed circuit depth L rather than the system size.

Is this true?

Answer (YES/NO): YES